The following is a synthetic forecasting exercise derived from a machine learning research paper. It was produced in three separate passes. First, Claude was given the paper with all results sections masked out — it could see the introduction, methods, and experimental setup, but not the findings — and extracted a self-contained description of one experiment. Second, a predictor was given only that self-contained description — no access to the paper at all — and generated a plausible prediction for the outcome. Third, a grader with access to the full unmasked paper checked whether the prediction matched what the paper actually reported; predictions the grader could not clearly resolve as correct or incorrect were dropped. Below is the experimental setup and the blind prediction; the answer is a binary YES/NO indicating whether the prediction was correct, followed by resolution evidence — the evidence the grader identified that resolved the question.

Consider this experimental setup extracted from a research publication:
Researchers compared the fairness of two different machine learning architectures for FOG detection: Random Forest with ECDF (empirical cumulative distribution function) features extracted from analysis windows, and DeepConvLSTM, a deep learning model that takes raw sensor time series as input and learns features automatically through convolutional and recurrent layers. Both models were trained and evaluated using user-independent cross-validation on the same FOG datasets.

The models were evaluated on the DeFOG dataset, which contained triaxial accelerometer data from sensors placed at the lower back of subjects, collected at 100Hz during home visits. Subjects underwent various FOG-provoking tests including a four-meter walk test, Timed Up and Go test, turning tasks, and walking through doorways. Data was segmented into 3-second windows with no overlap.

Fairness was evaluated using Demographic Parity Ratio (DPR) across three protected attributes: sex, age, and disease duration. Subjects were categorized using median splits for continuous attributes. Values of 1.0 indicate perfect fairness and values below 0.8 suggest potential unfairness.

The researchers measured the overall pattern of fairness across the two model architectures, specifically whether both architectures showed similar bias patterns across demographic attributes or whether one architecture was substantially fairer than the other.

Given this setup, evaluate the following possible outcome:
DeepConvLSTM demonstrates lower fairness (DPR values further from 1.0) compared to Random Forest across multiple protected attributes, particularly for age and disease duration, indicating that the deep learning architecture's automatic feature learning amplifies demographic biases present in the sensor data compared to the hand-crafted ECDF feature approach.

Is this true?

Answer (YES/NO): NO